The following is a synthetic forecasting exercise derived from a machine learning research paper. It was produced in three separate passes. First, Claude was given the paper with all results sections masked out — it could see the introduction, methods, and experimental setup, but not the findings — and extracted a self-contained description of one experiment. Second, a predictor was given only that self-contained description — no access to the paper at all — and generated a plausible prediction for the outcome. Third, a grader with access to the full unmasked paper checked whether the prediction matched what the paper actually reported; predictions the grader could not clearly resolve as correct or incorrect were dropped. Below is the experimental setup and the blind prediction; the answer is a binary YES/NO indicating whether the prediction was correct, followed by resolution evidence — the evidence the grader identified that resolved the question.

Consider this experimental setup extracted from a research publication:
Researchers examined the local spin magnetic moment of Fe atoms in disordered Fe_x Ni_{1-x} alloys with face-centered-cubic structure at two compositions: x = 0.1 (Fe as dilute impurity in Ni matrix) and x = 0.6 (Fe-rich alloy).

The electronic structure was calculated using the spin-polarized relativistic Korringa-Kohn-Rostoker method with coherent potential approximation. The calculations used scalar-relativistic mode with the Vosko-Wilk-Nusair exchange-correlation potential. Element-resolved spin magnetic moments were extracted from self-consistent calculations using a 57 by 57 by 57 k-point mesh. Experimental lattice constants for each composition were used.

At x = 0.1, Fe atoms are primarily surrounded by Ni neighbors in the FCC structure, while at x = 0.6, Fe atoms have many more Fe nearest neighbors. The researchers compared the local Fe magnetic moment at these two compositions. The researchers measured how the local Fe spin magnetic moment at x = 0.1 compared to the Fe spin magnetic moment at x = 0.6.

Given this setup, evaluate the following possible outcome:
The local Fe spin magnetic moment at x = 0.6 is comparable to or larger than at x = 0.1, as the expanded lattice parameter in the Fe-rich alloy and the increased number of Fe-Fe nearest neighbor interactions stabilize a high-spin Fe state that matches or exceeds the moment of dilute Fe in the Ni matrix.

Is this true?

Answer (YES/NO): NO